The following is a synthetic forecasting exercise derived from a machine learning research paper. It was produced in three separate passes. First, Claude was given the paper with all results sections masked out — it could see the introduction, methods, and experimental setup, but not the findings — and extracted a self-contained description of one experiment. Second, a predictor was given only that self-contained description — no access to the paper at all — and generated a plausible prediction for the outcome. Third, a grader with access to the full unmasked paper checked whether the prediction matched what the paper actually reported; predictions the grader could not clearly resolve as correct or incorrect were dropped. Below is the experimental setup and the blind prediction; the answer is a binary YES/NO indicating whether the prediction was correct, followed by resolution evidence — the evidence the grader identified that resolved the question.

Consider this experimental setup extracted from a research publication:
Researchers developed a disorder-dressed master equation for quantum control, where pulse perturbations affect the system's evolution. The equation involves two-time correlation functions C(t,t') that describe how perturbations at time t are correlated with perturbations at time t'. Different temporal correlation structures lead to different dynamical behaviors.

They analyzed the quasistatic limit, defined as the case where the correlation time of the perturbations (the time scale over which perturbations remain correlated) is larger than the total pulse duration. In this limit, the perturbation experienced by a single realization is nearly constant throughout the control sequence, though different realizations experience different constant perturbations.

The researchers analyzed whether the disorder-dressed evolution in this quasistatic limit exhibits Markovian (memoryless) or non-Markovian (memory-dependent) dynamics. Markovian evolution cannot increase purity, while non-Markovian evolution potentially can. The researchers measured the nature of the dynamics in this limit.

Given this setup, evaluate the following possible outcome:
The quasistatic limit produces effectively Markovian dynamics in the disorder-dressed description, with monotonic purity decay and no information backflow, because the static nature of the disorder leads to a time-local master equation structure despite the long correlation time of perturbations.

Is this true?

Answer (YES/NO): NO